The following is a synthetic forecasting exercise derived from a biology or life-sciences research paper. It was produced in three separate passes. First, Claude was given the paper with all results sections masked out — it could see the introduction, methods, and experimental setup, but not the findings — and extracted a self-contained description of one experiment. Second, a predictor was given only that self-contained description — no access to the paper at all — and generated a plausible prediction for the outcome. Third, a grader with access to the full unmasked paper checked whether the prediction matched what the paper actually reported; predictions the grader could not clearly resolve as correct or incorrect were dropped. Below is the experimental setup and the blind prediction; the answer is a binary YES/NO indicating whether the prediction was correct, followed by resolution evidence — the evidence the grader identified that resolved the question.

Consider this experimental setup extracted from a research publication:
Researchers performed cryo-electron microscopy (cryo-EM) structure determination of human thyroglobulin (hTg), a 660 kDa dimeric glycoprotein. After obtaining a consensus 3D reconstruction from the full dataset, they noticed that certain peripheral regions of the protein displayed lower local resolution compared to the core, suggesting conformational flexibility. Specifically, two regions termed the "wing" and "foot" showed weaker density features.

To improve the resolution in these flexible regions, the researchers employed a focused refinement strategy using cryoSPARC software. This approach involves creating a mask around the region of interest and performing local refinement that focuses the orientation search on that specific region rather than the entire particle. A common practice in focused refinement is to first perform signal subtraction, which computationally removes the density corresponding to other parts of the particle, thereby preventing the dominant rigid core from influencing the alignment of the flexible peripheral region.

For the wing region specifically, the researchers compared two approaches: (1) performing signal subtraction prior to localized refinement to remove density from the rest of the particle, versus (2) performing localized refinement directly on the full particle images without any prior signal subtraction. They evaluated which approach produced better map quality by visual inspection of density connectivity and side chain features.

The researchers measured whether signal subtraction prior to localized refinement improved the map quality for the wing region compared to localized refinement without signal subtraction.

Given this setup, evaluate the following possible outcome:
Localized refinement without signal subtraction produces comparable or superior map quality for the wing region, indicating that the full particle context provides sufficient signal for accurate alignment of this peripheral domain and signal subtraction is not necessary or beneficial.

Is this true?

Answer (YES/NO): YES